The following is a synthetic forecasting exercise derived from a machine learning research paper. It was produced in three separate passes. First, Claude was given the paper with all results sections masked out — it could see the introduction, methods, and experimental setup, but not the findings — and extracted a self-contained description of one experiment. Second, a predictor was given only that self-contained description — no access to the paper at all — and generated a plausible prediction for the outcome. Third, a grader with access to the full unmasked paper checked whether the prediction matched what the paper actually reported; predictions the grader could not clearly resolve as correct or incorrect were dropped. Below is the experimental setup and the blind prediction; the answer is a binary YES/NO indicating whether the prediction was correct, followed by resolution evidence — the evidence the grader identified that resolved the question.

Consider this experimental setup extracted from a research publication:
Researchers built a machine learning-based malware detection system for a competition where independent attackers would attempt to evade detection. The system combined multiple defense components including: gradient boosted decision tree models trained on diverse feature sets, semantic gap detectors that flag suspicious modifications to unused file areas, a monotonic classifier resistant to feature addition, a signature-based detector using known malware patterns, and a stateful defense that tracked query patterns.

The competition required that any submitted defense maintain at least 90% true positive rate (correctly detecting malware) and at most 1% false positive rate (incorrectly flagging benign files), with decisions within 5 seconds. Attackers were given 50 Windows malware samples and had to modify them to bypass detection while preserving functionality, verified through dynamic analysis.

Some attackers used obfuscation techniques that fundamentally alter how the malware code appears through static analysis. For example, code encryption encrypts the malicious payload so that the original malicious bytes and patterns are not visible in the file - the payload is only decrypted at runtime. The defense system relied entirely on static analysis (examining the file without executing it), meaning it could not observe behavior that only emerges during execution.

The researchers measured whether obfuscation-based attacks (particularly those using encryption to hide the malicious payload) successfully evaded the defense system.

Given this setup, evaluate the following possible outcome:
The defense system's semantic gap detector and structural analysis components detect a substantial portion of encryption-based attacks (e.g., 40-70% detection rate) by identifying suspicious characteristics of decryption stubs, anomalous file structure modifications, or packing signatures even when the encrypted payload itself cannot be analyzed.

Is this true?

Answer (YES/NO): NO